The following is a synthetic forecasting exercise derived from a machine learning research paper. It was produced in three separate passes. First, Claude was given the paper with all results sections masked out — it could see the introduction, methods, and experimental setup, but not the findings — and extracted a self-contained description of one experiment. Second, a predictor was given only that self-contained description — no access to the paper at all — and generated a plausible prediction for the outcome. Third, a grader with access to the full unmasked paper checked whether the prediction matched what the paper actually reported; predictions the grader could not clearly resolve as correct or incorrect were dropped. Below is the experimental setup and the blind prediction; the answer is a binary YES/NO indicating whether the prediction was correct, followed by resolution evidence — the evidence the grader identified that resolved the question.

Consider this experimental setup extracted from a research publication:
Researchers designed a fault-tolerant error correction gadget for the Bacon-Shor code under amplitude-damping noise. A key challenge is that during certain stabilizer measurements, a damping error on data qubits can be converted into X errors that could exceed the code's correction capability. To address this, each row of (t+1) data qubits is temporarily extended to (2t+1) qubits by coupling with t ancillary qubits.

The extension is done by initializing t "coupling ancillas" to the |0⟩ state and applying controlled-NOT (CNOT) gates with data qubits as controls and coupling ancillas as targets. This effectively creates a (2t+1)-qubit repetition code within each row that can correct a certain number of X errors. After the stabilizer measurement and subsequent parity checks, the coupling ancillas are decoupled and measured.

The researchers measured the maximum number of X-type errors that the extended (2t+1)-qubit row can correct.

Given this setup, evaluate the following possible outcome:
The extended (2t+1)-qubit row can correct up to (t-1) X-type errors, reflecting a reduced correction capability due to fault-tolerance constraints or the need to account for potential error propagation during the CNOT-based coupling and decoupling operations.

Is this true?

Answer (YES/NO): NO